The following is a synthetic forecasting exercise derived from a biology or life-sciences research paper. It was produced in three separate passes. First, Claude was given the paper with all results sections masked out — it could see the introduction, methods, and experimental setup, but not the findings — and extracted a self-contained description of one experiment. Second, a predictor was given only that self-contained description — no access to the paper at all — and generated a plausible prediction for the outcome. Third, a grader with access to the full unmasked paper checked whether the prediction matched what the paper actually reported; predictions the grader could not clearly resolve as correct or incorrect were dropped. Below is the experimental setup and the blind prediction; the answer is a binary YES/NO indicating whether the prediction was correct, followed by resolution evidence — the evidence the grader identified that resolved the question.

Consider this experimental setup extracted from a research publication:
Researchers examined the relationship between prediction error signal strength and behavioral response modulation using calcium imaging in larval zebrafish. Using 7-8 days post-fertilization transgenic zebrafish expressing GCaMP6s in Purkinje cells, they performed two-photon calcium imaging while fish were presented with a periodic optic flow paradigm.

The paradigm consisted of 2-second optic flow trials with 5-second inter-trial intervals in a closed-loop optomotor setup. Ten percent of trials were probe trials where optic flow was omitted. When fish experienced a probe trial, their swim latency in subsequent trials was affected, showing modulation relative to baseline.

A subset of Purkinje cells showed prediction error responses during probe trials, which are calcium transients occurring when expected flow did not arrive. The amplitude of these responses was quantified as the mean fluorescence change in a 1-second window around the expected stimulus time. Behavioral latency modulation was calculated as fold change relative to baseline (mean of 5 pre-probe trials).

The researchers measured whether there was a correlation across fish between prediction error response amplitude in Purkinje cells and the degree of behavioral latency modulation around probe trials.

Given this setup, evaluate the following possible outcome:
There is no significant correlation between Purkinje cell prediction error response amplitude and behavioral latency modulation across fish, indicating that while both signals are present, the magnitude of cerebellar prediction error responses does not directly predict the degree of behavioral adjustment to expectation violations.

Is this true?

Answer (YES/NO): NO